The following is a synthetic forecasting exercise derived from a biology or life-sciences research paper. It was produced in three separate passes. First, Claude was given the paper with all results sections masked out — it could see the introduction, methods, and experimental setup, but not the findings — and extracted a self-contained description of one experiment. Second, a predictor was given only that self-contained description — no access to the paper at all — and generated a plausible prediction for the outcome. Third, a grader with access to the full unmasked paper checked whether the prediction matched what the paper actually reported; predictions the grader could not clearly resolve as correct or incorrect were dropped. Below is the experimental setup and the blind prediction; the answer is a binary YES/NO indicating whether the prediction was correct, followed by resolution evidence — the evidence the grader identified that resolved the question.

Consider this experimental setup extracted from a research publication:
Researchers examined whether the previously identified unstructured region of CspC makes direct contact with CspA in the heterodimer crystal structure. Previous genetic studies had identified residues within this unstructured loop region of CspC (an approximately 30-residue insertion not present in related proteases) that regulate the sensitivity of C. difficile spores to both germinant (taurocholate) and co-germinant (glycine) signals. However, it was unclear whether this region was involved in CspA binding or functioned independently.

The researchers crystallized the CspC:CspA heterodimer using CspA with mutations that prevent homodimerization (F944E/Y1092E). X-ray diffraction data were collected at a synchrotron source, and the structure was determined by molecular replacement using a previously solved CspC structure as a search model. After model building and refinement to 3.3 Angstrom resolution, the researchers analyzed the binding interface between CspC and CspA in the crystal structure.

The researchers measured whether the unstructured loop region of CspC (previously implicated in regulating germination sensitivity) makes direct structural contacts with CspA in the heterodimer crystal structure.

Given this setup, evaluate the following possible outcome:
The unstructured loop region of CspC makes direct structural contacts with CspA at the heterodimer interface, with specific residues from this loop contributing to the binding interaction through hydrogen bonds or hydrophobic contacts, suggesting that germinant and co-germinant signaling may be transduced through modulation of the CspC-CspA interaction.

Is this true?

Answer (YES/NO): NO